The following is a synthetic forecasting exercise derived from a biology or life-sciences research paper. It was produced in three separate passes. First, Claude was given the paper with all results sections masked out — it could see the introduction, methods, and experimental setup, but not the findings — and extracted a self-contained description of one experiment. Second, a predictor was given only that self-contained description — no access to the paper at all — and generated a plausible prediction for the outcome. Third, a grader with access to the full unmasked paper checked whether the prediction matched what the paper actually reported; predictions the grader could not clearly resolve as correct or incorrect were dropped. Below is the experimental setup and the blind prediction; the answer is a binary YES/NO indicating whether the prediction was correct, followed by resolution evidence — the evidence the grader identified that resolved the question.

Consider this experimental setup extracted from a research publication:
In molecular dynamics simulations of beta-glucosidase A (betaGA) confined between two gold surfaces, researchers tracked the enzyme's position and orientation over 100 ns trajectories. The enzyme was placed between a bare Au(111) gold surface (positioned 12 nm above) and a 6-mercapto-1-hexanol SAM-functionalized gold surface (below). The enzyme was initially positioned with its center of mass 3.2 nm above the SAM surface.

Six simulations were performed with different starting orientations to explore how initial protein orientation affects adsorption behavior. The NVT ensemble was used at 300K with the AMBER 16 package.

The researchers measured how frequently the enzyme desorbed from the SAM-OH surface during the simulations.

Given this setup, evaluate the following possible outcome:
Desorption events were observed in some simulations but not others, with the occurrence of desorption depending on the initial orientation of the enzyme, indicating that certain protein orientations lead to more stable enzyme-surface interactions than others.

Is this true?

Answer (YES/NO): YES